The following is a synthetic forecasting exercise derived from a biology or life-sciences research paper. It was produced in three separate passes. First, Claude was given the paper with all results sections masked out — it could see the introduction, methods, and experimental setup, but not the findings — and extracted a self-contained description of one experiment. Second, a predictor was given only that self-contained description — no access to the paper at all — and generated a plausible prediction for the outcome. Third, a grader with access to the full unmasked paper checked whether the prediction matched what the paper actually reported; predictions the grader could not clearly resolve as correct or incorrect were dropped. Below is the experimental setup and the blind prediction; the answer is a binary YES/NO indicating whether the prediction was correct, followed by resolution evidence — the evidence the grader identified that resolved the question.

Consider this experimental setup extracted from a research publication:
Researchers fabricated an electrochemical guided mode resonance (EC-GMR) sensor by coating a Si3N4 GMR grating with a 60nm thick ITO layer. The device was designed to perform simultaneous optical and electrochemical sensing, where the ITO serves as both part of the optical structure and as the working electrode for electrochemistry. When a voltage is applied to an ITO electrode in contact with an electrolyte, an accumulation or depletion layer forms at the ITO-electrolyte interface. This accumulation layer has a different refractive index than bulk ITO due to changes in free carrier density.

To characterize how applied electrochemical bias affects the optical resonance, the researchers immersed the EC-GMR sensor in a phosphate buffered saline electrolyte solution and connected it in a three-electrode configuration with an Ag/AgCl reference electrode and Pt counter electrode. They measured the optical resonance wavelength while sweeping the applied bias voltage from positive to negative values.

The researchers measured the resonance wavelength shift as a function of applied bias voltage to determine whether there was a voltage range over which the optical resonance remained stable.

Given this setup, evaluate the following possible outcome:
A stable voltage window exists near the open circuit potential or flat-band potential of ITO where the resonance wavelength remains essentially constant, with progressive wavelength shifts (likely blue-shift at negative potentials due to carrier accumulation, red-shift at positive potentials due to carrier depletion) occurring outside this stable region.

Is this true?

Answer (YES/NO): YES